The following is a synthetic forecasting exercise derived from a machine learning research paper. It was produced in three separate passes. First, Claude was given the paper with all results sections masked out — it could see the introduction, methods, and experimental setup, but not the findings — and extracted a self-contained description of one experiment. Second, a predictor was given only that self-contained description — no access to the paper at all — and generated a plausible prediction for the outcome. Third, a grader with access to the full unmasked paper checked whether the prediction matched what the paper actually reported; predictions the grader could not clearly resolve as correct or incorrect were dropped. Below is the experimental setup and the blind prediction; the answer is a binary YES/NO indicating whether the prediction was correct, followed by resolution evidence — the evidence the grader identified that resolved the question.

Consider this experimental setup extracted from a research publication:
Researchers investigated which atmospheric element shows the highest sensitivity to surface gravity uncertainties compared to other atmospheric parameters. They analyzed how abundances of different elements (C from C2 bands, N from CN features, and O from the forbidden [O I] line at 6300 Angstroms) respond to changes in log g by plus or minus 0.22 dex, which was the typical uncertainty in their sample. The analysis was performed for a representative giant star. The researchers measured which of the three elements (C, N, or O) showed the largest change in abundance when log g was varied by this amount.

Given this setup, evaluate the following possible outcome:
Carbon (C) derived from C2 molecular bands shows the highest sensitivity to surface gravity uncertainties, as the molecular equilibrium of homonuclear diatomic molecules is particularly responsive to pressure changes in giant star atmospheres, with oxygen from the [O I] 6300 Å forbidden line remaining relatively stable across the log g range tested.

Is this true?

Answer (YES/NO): NO